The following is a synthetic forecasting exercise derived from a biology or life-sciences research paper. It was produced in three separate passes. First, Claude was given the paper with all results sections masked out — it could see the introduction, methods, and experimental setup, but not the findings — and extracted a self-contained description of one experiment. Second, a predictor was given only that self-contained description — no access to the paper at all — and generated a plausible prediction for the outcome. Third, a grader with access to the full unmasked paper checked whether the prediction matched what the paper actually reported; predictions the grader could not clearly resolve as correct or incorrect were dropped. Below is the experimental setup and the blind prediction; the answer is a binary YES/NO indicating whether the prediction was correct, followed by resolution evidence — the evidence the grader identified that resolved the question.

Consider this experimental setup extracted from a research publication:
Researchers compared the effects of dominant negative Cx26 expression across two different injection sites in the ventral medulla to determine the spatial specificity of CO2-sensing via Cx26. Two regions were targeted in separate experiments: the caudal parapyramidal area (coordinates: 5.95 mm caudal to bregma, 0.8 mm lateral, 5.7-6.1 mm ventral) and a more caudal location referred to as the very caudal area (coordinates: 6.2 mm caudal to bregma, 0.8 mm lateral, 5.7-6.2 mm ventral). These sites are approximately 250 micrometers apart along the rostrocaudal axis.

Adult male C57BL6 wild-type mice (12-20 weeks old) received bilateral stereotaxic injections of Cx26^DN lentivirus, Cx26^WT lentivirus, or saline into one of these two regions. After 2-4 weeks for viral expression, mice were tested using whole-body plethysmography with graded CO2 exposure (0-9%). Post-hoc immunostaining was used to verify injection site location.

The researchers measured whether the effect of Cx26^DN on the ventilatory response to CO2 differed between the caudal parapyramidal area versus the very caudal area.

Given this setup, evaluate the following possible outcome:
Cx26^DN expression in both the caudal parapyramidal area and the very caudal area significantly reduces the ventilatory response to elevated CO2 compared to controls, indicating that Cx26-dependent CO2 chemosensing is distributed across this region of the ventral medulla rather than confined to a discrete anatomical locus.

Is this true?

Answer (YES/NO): NO